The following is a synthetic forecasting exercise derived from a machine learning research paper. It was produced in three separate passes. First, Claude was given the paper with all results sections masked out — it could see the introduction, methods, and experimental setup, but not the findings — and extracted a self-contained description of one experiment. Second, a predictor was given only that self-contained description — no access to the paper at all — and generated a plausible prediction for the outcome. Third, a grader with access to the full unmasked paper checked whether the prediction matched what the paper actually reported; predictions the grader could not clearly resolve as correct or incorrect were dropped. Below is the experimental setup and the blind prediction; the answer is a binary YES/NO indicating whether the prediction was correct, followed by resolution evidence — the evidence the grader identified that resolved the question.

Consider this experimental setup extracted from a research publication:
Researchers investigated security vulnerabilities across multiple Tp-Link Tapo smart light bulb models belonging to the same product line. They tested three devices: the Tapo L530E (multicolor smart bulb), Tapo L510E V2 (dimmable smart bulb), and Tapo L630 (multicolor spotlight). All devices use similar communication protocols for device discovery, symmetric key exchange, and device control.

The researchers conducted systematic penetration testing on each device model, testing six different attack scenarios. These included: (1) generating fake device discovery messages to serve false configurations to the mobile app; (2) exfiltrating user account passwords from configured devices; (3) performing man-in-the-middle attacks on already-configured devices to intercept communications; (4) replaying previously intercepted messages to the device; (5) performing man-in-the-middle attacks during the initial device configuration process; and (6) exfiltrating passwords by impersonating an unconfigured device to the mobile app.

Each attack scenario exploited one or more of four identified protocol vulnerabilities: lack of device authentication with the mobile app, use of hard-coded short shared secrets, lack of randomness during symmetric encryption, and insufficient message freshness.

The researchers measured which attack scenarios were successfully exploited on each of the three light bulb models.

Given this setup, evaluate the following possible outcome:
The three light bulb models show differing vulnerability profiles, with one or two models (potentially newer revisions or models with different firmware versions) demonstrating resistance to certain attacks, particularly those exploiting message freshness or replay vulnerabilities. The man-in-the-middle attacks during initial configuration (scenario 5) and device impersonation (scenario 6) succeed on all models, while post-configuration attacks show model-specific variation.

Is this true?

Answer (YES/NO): NO